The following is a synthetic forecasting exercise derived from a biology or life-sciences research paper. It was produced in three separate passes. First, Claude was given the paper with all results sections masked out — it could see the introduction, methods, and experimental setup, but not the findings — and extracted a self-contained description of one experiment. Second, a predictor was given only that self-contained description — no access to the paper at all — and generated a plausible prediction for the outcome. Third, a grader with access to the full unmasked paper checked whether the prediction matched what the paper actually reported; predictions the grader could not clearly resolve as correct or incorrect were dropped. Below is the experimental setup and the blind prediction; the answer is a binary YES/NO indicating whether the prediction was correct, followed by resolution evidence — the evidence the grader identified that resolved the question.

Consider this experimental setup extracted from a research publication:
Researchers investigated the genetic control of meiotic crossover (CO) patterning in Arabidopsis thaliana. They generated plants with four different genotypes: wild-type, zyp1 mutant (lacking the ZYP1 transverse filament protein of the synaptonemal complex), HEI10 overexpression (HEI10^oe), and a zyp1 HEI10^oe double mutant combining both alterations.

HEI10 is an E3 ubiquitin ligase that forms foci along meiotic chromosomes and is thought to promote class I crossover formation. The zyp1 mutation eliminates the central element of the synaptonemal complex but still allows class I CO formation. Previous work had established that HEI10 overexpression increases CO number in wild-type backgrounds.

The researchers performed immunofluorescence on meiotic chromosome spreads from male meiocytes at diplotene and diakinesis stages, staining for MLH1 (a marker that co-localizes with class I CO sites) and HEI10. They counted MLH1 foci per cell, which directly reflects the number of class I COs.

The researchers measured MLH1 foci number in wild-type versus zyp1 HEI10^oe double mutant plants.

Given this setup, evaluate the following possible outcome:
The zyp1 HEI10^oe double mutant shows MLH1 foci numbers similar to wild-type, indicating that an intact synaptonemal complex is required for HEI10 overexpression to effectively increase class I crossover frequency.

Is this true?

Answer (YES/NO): NO